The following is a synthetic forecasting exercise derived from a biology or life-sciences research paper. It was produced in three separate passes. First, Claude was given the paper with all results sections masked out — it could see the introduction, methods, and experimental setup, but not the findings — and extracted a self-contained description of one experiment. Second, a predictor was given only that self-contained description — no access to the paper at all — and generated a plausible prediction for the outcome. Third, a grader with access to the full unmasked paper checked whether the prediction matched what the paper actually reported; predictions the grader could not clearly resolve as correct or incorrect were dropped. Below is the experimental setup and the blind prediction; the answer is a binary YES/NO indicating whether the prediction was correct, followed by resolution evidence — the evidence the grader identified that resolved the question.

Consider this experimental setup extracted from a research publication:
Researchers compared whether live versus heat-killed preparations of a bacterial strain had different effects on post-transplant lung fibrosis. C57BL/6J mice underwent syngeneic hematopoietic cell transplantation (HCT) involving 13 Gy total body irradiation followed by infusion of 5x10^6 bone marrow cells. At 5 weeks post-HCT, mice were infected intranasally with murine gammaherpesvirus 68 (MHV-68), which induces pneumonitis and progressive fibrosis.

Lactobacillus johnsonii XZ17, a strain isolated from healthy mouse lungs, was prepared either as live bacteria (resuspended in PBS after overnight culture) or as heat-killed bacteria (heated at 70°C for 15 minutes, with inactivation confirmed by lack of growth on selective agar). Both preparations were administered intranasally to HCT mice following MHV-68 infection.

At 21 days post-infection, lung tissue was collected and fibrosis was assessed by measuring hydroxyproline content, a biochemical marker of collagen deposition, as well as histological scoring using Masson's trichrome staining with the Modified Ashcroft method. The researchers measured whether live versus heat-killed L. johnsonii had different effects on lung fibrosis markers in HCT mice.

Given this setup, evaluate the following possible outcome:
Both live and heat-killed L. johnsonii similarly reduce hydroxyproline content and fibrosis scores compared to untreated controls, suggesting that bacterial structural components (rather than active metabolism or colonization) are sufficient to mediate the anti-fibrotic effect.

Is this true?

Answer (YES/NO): YES